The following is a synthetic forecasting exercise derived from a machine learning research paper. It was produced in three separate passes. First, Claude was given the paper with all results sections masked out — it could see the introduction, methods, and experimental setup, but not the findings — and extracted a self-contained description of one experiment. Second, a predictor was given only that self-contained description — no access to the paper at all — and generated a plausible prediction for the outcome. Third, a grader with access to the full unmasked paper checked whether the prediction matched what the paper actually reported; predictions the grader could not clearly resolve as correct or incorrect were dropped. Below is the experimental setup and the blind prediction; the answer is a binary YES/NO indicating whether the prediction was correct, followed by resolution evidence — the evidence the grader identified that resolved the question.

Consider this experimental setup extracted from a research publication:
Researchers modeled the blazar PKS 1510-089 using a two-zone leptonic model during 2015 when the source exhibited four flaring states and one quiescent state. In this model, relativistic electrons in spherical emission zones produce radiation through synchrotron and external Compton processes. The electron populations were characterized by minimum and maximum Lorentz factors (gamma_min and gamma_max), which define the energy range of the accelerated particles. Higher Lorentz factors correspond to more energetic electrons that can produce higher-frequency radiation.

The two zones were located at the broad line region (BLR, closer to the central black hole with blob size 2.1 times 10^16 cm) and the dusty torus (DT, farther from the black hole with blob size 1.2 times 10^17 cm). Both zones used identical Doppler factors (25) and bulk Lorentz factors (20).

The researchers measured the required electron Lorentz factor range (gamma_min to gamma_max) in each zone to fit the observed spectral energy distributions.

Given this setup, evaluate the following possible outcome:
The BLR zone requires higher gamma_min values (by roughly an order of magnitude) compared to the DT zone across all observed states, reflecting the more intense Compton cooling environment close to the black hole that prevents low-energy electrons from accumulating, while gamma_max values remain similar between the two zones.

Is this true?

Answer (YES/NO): NO